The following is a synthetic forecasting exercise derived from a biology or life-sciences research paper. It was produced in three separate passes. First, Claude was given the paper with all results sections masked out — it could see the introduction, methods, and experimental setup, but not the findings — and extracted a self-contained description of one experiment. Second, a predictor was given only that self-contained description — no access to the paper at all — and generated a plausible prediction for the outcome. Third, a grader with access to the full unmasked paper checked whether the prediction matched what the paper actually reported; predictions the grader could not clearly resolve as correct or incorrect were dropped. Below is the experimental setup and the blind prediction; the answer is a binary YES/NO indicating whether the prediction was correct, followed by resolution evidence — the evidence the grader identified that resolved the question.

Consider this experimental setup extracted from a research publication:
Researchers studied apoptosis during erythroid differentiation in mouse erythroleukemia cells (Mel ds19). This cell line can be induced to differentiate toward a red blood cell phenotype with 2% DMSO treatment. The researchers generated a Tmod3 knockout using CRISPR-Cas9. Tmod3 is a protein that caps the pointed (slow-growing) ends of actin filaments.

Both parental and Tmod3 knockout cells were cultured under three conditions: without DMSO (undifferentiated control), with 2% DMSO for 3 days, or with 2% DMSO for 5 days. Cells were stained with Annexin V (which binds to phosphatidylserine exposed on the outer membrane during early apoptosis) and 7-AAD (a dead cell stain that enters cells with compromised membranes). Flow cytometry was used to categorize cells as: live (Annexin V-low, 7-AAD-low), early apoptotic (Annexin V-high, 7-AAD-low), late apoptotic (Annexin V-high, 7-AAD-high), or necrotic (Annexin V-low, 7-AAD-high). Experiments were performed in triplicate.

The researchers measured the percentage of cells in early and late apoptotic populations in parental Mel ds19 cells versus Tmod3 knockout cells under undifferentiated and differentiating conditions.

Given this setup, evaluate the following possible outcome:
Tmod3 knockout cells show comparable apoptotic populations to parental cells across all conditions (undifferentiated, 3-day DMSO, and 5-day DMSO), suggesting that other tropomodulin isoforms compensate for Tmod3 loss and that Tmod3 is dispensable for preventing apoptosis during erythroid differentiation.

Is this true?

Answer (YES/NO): NO